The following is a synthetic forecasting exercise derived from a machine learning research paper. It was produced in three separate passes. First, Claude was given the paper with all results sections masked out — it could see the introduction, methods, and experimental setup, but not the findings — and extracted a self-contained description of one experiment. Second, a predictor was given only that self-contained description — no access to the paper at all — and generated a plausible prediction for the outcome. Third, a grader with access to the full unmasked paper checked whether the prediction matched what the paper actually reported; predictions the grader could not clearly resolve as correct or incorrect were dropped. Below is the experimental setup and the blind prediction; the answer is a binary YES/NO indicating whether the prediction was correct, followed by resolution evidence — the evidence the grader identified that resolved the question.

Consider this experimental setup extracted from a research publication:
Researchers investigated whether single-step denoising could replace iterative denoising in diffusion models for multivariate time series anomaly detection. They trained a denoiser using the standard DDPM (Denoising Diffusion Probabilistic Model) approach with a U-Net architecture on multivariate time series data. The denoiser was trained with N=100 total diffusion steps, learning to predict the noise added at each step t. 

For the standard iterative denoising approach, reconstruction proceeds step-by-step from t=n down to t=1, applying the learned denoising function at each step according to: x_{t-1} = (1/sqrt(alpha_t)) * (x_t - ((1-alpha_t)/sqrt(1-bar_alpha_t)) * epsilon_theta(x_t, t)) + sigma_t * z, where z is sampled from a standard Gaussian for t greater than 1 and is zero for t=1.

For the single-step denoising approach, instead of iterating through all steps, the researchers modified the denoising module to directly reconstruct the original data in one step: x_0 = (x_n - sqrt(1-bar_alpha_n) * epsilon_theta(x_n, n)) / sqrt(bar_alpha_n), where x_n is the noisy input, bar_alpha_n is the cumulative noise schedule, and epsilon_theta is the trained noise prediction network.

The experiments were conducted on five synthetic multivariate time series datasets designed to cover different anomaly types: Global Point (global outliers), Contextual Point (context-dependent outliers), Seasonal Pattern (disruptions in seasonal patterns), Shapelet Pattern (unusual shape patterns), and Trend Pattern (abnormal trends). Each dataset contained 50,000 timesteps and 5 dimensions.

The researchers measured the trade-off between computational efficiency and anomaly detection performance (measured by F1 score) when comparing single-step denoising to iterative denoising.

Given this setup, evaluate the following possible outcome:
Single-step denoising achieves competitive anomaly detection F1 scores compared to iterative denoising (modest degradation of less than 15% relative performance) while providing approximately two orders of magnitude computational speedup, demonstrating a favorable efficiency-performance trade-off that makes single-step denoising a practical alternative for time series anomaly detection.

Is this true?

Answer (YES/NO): NO